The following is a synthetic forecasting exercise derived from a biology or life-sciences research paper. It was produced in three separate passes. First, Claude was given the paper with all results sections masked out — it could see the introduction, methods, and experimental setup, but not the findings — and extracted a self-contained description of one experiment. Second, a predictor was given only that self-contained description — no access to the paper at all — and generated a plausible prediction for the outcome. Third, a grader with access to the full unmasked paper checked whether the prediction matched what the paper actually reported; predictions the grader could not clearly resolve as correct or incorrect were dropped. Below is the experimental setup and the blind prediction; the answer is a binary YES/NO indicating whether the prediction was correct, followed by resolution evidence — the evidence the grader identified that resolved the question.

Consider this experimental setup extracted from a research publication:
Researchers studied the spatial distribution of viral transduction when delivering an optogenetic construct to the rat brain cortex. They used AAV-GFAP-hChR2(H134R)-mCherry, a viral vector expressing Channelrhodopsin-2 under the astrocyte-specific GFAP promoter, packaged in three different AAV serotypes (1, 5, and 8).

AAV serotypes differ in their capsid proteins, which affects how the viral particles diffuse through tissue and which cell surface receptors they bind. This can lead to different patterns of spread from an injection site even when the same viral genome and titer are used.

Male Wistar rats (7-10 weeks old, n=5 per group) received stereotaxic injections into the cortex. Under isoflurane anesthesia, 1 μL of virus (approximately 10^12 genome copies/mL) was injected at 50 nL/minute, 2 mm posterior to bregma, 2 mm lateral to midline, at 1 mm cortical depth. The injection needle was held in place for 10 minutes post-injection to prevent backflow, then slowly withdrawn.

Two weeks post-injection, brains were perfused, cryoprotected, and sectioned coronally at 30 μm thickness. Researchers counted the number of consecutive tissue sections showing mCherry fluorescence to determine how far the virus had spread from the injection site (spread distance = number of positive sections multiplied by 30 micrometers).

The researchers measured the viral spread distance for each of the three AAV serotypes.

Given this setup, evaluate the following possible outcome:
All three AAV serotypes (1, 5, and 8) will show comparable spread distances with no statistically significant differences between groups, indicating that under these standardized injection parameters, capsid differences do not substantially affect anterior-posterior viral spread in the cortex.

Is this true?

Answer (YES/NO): NO